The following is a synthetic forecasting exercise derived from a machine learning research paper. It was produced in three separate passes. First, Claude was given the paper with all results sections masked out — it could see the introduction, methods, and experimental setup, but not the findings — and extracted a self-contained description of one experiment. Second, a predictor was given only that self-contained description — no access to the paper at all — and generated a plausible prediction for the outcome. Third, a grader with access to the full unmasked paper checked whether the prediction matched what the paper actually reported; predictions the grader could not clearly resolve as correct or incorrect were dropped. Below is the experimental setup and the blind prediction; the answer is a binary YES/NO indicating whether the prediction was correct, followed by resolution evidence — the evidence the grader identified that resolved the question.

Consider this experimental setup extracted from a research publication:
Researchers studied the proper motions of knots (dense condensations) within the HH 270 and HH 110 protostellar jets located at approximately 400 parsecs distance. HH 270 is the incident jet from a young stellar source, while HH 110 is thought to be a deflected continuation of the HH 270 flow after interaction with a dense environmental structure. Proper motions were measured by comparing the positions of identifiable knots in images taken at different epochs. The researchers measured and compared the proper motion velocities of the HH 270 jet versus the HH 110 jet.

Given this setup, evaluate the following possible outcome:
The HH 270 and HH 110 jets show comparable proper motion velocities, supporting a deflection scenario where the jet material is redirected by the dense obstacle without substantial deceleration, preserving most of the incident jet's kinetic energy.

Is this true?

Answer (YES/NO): NO